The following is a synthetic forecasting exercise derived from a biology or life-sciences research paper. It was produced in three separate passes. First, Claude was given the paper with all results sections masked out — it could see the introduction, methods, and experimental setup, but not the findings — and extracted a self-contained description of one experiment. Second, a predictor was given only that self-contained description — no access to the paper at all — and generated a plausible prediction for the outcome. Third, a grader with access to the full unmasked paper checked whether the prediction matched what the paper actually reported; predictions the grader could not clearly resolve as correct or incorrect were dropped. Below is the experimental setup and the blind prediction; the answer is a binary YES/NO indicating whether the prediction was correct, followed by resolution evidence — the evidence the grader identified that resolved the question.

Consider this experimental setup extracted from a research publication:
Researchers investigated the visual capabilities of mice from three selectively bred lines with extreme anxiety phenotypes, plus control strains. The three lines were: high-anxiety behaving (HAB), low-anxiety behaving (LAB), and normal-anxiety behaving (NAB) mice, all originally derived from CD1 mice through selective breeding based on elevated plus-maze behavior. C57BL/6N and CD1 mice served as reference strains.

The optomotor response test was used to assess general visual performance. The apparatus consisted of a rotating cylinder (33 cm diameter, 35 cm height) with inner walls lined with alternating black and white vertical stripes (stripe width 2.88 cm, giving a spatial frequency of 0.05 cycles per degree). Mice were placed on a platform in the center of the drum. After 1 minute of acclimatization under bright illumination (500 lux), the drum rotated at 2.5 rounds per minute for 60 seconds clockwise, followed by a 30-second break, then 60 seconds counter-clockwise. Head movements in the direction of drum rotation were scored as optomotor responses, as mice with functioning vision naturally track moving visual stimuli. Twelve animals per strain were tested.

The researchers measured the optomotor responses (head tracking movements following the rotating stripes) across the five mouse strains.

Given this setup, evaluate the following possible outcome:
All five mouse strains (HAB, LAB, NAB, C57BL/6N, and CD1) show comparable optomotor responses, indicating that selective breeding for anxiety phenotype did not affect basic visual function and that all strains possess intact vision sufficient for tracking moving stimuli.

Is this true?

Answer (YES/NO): NO